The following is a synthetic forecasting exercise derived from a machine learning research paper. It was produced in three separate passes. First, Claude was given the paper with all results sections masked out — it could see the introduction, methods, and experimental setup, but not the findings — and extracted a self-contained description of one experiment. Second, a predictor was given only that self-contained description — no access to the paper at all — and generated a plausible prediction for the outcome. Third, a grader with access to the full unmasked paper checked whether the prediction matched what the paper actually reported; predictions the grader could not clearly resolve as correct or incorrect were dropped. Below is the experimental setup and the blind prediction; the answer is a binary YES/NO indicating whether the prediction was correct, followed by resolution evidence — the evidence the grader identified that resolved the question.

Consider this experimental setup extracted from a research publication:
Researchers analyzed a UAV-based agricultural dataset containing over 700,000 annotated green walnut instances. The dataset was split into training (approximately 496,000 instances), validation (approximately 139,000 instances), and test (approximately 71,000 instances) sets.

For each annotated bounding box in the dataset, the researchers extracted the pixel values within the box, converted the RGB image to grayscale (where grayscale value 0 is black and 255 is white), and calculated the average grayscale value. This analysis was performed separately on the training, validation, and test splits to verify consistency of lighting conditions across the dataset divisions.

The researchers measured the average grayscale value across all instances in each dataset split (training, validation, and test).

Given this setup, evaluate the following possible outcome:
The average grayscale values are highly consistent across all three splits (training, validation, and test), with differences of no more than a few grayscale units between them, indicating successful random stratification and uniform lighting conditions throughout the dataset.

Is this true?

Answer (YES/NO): YES